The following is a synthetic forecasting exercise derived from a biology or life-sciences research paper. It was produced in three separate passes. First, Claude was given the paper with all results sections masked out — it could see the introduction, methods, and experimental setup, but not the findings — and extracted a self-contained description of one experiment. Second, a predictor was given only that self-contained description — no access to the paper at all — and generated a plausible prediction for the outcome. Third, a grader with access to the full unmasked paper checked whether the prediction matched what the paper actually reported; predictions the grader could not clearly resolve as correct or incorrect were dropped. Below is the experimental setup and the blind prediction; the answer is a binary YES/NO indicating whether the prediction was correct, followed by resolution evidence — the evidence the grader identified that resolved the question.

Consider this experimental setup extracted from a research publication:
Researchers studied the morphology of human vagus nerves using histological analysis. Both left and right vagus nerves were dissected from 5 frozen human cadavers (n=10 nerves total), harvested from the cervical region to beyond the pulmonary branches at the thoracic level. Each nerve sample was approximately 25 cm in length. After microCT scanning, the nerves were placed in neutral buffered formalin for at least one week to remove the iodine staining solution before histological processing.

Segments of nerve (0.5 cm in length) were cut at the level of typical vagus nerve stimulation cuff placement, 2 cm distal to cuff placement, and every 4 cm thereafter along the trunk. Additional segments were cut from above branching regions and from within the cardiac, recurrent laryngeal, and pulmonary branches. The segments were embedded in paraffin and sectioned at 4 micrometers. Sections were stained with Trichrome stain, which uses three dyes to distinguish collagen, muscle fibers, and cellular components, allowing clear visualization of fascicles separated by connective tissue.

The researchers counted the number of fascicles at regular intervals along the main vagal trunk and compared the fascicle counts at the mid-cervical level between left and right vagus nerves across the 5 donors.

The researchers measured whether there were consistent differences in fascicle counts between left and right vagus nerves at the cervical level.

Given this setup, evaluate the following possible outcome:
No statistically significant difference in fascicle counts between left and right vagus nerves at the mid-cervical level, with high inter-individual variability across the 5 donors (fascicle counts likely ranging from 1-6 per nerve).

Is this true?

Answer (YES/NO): NO